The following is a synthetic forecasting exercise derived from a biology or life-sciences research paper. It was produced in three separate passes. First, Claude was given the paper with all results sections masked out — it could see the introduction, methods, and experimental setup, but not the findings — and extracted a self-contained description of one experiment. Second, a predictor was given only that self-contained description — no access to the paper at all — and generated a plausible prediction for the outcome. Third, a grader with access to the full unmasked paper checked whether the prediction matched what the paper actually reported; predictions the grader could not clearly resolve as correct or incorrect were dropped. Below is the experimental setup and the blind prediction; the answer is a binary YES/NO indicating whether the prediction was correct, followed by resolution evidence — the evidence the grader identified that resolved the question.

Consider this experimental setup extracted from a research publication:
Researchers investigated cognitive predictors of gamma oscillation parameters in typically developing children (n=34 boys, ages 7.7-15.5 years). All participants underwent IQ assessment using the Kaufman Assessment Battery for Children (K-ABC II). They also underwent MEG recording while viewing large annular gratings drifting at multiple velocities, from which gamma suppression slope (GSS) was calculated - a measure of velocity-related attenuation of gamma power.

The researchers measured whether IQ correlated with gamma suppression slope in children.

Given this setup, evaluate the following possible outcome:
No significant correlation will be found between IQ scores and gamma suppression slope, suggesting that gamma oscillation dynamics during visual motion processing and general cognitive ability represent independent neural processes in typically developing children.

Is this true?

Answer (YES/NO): NO